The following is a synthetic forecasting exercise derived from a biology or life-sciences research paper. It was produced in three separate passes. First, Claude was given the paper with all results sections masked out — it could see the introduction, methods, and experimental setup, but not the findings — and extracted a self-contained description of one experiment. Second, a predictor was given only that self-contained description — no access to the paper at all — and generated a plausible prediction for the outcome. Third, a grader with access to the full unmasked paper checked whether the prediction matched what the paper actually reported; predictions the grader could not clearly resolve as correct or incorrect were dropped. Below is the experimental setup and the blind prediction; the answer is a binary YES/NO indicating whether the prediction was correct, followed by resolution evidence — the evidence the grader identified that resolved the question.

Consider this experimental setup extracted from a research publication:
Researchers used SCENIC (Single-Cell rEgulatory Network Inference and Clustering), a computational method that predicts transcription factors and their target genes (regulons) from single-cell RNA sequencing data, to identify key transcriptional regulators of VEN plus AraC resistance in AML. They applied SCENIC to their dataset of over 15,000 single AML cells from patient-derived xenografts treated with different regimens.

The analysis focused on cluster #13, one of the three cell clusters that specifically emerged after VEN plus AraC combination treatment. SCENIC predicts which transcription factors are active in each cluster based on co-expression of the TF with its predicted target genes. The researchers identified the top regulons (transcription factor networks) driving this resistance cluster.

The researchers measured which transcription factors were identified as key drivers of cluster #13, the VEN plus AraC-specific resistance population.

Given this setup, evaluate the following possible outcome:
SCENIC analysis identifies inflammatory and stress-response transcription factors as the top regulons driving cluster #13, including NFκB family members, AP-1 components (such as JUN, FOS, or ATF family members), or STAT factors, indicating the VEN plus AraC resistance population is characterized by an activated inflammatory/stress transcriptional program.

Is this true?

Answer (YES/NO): NO